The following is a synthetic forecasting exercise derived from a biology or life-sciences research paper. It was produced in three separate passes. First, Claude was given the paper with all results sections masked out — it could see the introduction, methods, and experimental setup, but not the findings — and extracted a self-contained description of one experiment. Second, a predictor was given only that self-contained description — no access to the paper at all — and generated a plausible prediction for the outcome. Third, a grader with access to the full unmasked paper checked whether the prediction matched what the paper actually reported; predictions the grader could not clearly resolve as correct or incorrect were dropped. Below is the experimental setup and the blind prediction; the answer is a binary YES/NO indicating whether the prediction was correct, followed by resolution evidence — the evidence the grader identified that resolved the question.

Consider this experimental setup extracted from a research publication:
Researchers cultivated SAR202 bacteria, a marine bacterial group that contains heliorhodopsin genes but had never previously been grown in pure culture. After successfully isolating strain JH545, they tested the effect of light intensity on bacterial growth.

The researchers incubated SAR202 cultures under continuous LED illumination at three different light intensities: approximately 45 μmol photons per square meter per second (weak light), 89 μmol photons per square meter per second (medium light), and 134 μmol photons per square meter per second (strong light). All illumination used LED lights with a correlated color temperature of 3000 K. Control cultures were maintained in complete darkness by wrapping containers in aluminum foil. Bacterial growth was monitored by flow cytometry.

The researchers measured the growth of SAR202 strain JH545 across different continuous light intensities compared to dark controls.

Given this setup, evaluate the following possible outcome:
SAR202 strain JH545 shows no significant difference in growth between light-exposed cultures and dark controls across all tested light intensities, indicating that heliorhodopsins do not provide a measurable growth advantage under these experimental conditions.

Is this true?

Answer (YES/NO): NO